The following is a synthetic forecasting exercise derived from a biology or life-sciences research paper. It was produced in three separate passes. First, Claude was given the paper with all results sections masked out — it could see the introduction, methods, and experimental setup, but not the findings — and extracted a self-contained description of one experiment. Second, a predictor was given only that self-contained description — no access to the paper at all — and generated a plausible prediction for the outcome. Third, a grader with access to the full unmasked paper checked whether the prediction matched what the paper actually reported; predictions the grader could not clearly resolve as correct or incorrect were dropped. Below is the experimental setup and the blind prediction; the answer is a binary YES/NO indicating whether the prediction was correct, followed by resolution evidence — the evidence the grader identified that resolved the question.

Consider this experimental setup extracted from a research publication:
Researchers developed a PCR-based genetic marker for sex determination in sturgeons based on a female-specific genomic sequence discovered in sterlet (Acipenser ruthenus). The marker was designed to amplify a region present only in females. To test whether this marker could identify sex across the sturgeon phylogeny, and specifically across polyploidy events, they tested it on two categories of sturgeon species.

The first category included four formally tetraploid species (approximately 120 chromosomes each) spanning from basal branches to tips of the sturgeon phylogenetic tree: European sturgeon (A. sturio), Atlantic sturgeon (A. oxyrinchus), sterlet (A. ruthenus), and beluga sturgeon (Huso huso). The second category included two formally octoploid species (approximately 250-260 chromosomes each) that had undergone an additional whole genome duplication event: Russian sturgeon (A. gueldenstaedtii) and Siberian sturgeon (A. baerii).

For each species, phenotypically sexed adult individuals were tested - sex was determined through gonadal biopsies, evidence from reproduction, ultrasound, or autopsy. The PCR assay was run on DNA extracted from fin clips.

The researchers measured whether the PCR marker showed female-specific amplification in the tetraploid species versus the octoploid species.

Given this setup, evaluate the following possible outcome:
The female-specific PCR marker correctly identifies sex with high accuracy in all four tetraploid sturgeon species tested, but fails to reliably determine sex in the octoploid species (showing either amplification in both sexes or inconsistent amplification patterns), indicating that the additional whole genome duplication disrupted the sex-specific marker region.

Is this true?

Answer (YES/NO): NO